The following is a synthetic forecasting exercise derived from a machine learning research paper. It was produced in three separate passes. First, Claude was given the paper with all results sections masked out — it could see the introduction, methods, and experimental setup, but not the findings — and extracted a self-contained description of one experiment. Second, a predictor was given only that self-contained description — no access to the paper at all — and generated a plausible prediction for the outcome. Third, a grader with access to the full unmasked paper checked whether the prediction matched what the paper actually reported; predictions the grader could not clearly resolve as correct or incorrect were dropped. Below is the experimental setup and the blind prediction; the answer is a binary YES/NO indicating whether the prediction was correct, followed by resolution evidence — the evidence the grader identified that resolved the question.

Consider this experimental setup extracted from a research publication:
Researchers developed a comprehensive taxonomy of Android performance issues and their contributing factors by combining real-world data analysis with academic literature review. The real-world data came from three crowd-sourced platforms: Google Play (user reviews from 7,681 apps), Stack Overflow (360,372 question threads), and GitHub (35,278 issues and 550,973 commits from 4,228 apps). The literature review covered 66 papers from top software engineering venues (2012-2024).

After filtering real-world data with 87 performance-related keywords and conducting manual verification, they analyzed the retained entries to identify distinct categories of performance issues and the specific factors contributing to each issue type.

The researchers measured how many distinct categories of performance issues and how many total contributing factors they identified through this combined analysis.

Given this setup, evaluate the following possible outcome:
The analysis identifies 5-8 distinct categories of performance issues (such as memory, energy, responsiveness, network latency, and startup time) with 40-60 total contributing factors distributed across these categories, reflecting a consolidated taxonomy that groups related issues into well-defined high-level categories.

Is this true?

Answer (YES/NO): NO